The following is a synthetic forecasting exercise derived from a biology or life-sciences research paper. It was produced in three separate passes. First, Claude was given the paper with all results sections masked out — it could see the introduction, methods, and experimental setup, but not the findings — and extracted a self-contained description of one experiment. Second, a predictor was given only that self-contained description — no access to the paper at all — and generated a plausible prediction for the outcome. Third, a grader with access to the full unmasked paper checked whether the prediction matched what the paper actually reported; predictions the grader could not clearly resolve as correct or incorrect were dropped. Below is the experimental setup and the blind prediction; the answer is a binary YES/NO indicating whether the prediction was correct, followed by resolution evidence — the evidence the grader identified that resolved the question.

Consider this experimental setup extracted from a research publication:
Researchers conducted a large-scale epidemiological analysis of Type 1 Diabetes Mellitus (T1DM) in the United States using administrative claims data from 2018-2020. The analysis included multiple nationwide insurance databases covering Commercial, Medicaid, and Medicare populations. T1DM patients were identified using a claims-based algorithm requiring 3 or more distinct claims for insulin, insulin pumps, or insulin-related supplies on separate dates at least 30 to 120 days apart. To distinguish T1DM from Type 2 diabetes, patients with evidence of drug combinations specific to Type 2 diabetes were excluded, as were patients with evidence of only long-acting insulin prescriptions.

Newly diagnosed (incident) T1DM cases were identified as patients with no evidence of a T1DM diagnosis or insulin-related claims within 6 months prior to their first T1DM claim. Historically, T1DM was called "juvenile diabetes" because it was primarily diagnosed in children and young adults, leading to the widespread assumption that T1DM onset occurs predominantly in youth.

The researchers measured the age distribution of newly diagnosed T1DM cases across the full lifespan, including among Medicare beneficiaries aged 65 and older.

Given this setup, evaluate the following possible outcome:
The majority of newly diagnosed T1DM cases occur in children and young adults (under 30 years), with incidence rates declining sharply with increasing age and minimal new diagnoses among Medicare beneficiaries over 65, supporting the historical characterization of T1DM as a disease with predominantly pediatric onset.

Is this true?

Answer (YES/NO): NO